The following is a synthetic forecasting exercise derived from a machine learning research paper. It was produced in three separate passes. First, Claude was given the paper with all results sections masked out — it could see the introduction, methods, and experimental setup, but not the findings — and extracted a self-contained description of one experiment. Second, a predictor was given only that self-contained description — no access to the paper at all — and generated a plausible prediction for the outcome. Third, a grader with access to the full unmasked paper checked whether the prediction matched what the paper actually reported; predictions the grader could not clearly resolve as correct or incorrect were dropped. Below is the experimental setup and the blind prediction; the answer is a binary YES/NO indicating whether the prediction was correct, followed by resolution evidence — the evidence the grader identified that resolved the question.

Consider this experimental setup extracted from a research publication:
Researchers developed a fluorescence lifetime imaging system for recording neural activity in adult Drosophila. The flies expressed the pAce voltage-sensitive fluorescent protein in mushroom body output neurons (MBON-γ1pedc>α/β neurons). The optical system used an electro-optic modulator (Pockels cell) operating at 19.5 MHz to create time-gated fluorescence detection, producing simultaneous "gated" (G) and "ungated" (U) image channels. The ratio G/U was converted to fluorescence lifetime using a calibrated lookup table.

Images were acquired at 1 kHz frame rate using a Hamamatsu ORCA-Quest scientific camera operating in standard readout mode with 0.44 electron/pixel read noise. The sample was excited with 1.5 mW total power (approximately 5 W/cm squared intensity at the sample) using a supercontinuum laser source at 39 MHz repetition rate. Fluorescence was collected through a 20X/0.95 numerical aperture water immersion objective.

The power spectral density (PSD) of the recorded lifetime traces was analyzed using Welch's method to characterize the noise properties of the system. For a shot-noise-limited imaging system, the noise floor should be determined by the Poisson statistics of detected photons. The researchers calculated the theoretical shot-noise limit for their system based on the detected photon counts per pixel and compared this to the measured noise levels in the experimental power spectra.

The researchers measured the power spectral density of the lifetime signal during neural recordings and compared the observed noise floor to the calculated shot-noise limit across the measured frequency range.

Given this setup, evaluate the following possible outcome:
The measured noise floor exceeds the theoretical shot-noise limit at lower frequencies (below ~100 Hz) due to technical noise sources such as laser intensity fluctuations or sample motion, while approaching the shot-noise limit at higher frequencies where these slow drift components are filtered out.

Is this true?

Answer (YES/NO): NO